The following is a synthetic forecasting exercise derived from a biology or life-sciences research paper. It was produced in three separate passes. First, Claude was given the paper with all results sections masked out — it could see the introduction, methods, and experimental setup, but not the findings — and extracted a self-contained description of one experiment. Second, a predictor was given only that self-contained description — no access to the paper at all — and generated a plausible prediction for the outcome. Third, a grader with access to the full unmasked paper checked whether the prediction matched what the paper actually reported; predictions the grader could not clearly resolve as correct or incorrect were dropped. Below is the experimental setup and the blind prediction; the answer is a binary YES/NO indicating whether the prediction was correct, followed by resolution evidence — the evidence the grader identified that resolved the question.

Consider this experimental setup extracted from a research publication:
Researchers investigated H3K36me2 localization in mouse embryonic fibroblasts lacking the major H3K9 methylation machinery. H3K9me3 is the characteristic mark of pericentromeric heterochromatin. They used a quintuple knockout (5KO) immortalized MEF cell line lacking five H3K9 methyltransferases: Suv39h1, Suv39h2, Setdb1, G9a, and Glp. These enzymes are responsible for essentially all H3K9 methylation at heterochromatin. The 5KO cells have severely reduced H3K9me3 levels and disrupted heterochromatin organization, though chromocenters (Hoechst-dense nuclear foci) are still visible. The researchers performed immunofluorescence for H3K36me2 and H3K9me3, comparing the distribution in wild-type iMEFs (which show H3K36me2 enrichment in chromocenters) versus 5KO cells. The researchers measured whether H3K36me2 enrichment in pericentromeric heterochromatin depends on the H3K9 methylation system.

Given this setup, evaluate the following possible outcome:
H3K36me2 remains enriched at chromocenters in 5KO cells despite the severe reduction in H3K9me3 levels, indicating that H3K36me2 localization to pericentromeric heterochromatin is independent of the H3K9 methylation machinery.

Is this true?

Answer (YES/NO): YES